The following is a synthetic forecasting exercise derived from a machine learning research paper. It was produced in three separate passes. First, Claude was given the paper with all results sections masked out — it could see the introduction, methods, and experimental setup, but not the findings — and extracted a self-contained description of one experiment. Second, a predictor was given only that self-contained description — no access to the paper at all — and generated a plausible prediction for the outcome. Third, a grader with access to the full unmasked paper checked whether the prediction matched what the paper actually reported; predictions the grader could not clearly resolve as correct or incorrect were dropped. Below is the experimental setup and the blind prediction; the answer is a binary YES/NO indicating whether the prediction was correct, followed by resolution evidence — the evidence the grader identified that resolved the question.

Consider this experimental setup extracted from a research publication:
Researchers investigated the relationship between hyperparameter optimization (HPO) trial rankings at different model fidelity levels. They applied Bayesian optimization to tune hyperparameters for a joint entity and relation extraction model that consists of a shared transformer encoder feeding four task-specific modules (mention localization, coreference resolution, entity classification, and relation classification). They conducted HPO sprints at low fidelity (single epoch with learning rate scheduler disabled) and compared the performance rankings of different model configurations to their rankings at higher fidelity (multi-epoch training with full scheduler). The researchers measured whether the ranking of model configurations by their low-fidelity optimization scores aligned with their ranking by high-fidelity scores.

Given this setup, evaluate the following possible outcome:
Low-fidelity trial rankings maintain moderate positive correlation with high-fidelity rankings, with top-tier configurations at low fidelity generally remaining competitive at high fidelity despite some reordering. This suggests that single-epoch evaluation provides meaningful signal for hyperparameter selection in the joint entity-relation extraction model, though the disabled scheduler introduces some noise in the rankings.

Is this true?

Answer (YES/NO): NO